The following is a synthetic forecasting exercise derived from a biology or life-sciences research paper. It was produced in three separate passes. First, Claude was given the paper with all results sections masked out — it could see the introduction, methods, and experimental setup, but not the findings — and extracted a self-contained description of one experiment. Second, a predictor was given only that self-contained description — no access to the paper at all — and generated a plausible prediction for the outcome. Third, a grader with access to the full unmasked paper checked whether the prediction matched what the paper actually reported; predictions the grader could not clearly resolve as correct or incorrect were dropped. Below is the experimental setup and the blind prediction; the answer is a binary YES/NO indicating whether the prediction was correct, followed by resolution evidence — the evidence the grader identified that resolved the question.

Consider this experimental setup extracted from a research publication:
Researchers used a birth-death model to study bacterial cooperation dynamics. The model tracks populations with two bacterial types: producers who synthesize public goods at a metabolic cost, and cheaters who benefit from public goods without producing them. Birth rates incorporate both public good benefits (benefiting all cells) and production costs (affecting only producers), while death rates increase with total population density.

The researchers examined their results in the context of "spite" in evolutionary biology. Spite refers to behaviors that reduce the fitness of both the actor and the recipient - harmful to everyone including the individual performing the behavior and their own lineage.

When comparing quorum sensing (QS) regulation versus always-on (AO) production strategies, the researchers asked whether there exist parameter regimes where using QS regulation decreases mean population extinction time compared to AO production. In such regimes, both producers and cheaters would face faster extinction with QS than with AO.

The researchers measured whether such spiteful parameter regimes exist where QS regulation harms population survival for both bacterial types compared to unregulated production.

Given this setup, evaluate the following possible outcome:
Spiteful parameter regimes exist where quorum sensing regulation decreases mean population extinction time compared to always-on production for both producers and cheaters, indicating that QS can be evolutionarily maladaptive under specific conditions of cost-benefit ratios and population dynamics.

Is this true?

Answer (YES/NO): YES